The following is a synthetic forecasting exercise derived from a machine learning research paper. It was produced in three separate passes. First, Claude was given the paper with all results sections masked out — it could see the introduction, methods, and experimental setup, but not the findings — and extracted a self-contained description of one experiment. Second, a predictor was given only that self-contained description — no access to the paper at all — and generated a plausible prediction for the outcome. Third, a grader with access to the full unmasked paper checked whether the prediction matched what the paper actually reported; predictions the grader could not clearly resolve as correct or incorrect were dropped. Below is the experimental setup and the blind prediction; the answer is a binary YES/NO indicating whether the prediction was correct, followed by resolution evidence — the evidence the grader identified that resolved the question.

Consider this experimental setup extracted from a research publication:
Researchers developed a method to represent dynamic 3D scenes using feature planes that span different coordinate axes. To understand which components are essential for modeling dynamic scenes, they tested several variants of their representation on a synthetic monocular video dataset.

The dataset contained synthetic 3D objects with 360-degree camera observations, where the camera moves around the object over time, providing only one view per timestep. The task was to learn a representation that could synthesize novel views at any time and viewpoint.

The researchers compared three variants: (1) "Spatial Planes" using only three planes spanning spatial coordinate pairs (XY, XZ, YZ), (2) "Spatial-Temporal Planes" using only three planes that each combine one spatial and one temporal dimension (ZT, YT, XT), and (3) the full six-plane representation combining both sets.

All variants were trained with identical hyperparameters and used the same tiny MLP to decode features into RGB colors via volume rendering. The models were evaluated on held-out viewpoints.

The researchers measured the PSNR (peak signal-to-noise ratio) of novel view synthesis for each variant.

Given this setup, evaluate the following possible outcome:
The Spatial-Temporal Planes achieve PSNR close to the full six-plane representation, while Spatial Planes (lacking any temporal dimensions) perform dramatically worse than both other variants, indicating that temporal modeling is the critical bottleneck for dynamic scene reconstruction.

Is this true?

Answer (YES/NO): NO